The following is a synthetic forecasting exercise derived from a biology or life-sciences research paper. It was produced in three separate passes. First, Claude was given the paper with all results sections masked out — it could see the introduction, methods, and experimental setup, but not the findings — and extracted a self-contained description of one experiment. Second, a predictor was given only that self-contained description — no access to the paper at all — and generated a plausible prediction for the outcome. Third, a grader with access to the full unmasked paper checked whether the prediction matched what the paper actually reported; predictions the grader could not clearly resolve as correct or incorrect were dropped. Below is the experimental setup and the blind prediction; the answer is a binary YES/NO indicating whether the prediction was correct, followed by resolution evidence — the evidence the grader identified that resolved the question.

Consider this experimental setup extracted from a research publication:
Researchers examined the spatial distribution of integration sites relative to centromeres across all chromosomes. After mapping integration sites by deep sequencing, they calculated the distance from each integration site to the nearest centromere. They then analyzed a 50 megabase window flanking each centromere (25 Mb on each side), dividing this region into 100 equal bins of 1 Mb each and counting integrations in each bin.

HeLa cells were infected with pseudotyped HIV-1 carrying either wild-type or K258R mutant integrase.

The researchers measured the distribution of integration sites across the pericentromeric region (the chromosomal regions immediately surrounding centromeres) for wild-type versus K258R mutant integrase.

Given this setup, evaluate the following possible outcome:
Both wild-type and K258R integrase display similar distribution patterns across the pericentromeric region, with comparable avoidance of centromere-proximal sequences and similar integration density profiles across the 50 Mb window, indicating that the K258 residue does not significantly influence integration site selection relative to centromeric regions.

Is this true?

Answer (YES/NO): NO